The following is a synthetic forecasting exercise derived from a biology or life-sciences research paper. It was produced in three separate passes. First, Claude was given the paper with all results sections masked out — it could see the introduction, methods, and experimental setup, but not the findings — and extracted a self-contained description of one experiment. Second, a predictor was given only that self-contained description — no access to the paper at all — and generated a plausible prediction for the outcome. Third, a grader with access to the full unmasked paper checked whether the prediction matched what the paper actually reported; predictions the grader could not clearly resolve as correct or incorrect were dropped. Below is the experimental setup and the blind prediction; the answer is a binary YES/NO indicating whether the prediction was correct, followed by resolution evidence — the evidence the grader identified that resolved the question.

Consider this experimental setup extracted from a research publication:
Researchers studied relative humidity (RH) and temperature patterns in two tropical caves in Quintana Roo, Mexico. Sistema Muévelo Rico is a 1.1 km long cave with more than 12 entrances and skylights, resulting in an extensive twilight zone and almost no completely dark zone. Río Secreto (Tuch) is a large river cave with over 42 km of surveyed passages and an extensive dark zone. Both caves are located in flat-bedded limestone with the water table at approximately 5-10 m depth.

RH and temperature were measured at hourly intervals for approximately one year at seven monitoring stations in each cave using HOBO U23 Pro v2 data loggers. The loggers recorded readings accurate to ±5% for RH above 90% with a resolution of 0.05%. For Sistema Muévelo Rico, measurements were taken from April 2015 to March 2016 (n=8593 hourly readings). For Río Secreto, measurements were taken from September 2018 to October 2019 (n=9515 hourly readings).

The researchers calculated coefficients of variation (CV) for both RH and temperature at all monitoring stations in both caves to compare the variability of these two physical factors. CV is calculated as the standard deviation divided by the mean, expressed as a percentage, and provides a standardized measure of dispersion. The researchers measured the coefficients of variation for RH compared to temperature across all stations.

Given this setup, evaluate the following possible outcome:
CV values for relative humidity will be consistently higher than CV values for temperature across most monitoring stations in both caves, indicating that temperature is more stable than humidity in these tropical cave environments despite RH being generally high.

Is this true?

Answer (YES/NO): NO